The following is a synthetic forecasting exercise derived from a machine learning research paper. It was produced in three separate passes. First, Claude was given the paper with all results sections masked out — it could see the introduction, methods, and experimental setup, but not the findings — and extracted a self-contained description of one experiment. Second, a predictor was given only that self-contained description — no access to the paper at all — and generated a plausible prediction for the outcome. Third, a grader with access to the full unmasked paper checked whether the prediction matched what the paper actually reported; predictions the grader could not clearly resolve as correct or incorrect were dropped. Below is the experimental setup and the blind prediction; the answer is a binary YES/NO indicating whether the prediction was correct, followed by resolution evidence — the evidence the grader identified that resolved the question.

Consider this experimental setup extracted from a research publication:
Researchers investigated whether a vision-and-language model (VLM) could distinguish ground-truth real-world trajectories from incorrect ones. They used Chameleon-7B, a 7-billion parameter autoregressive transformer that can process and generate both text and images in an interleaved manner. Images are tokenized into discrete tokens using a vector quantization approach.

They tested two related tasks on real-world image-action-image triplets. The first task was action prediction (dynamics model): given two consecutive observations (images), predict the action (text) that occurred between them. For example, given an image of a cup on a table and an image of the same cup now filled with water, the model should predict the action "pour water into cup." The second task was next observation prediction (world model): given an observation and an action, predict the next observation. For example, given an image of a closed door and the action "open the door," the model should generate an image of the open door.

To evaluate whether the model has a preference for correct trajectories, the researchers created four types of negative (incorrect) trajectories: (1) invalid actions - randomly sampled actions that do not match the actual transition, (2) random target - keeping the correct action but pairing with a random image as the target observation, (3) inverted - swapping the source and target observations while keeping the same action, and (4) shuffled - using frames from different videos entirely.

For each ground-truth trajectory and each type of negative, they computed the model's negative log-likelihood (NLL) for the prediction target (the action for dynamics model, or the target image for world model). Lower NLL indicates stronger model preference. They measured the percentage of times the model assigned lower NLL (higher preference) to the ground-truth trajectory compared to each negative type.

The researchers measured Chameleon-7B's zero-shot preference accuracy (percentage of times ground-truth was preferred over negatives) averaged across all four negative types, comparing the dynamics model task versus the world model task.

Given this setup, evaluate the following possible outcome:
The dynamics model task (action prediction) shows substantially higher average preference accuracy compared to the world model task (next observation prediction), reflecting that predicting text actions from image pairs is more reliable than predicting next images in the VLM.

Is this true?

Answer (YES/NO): NO